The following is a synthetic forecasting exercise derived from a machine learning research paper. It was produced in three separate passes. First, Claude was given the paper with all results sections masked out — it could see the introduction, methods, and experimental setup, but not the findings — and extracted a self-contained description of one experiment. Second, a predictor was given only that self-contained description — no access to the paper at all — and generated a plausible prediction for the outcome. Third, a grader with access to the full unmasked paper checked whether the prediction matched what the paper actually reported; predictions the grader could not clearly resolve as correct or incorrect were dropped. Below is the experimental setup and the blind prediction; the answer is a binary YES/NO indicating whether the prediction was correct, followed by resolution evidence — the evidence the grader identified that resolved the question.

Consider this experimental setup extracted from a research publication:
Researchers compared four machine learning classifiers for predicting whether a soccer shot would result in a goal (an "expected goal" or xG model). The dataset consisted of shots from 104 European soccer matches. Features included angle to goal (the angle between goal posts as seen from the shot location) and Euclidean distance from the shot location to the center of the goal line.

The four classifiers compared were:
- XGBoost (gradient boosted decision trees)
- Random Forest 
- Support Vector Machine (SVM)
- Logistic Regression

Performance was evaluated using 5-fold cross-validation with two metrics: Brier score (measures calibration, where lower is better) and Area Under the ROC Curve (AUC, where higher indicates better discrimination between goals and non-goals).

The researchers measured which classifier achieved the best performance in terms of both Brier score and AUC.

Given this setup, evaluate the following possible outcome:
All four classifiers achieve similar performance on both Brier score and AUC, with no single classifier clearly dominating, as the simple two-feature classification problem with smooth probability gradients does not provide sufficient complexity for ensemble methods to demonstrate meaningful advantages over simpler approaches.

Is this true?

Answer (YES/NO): NO